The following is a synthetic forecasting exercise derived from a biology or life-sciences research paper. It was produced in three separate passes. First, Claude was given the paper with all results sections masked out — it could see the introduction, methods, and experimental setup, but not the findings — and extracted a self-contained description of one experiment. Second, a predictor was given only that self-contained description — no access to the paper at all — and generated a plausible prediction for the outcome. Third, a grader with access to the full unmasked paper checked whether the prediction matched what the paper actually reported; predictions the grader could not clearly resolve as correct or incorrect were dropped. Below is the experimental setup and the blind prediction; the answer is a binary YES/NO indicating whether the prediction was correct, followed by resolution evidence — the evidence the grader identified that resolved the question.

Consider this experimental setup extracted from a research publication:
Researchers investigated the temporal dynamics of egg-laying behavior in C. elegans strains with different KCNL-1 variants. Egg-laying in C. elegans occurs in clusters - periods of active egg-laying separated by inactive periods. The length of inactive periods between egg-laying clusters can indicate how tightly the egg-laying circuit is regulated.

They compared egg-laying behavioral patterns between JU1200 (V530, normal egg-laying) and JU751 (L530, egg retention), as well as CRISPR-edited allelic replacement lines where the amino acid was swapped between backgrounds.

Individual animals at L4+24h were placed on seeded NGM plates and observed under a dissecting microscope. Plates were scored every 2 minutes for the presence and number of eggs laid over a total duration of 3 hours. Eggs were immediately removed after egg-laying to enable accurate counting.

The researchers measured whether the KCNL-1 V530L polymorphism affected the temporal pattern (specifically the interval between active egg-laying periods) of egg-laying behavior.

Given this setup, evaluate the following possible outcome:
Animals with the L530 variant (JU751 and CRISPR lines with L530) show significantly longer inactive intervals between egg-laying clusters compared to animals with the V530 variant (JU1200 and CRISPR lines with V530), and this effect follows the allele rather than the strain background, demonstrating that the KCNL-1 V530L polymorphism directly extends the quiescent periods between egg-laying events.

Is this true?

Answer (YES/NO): NO